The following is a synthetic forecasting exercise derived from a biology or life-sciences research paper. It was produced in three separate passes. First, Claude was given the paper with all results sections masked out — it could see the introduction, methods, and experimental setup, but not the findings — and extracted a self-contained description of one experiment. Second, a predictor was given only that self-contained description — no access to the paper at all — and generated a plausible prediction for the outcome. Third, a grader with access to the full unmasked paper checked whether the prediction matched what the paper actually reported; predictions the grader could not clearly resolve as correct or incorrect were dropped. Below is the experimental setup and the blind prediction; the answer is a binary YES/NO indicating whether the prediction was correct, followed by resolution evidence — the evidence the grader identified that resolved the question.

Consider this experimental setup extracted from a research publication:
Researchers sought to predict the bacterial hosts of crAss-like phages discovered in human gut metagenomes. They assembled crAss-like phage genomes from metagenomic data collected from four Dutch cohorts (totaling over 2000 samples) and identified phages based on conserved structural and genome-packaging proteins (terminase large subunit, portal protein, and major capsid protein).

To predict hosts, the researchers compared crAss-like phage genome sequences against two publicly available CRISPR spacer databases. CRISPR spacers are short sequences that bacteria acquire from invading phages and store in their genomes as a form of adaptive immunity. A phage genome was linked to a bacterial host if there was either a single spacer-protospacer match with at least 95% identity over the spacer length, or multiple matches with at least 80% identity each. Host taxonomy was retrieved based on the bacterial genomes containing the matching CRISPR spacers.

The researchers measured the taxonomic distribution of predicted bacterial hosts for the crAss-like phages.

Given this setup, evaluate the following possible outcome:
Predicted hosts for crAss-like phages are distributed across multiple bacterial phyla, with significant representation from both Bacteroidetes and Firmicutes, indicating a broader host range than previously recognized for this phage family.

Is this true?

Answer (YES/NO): NO